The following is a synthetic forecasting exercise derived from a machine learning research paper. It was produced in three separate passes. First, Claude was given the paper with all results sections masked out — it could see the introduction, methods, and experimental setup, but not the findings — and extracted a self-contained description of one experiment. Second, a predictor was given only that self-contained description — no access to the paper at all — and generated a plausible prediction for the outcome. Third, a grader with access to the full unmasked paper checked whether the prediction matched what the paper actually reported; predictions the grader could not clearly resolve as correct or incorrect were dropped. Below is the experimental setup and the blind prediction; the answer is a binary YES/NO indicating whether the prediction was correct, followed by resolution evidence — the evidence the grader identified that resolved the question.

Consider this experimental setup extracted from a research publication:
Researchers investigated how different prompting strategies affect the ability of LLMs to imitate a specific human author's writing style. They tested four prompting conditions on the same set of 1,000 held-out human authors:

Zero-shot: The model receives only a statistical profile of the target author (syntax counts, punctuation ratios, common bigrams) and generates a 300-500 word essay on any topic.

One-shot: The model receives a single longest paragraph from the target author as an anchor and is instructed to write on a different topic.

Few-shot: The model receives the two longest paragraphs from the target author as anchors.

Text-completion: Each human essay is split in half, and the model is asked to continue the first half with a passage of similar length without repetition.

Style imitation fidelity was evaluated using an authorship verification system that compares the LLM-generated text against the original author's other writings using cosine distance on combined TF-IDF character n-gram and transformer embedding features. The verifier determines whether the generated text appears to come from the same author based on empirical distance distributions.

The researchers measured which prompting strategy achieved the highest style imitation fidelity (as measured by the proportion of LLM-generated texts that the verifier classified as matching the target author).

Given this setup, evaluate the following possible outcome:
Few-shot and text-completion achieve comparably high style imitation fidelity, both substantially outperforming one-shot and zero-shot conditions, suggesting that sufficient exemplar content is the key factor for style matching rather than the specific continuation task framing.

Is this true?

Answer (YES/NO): NO